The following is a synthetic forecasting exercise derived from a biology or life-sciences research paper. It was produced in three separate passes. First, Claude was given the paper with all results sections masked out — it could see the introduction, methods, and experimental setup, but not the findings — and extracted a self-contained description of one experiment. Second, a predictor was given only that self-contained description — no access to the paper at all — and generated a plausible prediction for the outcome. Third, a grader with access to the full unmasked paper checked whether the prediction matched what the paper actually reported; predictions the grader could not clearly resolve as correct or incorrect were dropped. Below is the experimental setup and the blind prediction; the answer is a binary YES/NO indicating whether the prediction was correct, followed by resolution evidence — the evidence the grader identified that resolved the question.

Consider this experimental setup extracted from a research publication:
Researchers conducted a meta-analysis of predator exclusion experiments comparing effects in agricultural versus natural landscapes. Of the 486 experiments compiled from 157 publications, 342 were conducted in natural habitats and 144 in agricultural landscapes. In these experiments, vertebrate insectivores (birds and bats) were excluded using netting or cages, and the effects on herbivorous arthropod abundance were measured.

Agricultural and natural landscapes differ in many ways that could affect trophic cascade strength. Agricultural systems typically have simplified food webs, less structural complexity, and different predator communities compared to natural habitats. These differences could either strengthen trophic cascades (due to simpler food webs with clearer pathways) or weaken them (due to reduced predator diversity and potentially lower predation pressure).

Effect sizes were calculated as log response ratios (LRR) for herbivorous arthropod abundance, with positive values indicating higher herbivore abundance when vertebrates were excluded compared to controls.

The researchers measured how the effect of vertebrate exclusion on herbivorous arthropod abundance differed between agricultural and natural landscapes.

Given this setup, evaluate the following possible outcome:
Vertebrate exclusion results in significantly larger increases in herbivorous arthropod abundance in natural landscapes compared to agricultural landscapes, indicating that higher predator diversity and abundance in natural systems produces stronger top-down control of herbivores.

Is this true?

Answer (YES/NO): YES